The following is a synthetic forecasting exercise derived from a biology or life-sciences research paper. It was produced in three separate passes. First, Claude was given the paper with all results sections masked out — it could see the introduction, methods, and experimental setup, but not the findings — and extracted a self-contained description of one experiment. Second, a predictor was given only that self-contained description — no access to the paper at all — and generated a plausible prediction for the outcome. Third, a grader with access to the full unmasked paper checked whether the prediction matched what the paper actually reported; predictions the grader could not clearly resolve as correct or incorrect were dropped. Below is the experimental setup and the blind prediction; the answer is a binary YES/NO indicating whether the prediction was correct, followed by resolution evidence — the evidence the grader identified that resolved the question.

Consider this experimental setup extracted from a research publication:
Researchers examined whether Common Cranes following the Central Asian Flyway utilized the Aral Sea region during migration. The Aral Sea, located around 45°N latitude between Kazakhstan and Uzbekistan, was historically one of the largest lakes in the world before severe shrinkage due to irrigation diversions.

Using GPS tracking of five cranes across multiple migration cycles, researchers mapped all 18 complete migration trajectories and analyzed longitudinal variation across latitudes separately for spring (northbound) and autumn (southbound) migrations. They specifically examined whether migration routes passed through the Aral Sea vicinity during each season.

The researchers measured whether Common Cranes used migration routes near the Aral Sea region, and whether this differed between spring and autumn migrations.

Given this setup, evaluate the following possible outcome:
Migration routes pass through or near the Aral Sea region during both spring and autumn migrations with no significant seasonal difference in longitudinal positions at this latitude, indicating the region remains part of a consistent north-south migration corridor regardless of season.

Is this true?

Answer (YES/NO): NO